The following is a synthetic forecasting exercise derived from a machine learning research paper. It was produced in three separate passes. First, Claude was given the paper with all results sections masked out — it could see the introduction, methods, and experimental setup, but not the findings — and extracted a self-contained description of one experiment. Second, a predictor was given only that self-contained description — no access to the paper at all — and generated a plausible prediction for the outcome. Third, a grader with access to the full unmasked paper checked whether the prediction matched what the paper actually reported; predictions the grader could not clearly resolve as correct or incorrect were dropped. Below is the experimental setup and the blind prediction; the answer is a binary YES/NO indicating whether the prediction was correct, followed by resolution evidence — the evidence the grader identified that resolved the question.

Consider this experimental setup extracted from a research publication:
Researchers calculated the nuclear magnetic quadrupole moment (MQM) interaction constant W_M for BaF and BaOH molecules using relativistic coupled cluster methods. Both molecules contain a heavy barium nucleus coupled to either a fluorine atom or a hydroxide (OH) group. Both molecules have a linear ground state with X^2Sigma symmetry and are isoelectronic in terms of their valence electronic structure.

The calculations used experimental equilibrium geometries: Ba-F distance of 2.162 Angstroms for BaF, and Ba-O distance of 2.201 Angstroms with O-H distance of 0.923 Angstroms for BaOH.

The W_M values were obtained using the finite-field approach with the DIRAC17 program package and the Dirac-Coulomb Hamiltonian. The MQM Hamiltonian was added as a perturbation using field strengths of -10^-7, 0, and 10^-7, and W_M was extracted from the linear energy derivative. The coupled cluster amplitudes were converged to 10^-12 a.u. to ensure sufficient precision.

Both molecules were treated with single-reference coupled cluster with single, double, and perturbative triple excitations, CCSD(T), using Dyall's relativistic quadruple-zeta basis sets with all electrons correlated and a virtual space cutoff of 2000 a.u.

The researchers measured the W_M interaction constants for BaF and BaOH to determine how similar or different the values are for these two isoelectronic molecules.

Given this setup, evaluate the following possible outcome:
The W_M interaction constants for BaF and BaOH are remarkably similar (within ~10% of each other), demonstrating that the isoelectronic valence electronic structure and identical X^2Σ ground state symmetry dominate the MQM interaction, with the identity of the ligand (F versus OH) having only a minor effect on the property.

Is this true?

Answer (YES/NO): YES